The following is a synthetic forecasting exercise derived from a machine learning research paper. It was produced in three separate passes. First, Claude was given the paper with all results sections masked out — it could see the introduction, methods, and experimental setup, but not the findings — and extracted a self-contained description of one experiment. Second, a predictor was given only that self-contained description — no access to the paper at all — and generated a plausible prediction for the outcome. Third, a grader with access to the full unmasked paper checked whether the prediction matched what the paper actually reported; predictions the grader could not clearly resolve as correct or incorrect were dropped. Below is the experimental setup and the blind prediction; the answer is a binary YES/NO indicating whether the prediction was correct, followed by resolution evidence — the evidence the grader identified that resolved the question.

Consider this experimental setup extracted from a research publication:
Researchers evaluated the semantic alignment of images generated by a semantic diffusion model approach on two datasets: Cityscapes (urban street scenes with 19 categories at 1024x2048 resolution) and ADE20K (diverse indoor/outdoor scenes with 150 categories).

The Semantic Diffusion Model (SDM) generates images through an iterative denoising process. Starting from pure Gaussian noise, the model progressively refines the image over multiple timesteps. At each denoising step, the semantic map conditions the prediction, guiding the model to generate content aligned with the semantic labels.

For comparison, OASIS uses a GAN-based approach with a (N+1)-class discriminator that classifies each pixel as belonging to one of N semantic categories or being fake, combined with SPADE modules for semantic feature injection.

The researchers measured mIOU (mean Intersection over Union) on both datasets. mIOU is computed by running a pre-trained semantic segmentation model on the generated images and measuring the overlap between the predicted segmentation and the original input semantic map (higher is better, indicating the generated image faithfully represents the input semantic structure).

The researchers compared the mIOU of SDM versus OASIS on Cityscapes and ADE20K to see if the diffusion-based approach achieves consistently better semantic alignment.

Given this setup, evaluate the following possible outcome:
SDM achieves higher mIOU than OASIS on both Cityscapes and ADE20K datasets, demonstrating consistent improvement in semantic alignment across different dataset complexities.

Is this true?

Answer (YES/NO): NO